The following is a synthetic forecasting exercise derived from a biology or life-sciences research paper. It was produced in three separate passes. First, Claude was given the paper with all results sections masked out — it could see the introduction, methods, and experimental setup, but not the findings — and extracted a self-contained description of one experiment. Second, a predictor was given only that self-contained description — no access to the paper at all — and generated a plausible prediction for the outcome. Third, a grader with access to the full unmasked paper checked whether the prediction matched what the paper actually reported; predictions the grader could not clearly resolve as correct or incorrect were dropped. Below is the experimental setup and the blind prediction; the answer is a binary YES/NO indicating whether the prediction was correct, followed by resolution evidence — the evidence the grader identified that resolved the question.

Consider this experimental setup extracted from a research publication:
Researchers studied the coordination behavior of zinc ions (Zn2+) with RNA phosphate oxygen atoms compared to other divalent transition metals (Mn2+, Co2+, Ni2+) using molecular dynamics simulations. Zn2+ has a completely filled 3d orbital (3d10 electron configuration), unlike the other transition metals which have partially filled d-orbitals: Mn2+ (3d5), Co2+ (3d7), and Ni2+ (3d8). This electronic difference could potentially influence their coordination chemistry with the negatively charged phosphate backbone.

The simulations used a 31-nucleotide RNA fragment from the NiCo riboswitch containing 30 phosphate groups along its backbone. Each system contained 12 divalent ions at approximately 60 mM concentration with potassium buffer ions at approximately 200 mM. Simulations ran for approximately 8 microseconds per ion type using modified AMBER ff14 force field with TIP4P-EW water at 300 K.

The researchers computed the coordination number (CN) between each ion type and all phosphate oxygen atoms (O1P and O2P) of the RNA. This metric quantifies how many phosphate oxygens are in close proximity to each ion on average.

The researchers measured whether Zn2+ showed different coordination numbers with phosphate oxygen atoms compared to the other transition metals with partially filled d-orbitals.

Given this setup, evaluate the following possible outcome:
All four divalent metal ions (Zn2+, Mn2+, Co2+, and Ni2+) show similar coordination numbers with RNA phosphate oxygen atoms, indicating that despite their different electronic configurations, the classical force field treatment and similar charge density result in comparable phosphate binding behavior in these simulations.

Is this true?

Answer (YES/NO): NO